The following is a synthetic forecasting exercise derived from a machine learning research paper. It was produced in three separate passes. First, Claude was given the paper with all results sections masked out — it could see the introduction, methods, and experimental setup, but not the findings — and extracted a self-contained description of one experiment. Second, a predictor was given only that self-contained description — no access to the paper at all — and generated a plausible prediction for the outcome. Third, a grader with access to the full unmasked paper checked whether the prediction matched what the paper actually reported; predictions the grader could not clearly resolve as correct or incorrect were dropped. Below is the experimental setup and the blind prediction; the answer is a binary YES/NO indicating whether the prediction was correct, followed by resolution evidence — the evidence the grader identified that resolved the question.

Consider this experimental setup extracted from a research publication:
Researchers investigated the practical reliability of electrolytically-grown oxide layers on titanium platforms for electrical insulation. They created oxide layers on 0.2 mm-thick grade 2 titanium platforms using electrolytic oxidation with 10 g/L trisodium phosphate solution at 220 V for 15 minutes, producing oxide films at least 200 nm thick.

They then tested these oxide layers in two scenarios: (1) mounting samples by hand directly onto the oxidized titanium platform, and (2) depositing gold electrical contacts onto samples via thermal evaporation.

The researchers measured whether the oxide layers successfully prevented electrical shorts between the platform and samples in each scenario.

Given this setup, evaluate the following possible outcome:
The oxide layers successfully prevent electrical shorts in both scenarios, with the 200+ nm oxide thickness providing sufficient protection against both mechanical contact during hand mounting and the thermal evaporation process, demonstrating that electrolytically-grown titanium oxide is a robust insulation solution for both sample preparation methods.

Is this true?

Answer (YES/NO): NO